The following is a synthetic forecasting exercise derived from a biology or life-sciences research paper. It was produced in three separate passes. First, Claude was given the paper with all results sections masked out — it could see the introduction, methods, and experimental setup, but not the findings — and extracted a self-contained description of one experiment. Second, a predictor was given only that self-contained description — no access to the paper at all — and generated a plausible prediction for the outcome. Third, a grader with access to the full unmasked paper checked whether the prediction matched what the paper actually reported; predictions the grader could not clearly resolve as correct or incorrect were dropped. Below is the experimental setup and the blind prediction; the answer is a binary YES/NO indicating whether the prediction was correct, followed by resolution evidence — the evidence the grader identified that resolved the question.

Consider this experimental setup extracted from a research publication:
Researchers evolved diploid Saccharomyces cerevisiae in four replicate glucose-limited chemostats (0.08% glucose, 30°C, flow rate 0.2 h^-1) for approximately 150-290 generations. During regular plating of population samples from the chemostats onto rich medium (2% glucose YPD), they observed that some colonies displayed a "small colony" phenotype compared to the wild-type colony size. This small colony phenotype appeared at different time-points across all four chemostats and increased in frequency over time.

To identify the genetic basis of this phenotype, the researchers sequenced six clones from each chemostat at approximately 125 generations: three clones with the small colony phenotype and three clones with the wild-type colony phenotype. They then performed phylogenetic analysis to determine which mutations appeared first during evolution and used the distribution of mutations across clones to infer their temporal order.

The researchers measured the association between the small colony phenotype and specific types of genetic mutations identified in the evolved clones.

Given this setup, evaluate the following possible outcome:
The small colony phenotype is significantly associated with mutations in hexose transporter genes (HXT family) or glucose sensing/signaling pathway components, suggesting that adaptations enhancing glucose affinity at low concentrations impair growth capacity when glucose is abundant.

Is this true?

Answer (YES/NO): NO